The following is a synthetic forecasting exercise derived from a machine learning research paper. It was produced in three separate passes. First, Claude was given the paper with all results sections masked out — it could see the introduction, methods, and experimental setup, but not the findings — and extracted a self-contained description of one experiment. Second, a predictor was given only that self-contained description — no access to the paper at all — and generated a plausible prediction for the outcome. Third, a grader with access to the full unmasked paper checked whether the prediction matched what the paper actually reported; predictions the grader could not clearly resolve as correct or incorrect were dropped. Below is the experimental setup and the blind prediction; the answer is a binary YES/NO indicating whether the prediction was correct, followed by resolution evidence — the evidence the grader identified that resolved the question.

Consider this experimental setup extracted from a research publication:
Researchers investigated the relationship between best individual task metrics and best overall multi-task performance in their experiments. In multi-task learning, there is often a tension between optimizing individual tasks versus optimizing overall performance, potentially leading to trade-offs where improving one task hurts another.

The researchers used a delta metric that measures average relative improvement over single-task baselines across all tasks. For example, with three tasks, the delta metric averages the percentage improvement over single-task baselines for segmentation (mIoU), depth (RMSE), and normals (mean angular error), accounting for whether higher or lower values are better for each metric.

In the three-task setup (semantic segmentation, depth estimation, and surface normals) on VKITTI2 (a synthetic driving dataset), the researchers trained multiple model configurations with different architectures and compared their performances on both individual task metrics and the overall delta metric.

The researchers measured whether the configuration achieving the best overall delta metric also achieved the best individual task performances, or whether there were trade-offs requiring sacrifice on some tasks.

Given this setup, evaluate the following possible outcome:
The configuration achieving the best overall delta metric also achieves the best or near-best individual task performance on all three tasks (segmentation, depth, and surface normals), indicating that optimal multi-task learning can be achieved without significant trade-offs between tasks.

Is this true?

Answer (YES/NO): YES